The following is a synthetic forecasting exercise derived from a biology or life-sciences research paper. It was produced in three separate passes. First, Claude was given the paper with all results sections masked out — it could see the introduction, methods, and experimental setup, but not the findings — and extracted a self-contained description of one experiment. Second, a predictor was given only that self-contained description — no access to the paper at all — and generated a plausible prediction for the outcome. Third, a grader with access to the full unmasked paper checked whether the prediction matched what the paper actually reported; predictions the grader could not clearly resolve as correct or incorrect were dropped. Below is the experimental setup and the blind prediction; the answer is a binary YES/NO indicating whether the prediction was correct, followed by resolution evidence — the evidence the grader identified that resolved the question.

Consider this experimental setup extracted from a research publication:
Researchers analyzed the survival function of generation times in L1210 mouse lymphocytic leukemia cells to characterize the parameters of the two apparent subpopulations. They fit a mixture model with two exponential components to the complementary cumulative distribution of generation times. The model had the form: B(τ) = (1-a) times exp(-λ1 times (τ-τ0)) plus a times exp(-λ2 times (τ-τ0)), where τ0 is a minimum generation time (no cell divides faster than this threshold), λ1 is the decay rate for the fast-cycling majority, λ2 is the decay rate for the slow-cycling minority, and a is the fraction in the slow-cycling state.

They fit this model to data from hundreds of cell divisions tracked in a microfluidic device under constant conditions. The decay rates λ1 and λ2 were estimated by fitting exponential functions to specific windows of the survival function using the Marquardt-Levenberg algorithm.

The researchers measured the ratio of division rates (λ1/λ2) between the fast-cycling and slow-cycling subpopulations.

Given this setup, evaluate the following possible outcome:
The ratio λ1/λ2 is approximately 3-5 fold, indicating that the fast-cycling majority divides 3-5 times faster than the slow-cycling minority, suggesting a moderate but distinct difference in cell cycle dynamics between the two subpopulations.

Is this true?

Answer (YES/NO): YES